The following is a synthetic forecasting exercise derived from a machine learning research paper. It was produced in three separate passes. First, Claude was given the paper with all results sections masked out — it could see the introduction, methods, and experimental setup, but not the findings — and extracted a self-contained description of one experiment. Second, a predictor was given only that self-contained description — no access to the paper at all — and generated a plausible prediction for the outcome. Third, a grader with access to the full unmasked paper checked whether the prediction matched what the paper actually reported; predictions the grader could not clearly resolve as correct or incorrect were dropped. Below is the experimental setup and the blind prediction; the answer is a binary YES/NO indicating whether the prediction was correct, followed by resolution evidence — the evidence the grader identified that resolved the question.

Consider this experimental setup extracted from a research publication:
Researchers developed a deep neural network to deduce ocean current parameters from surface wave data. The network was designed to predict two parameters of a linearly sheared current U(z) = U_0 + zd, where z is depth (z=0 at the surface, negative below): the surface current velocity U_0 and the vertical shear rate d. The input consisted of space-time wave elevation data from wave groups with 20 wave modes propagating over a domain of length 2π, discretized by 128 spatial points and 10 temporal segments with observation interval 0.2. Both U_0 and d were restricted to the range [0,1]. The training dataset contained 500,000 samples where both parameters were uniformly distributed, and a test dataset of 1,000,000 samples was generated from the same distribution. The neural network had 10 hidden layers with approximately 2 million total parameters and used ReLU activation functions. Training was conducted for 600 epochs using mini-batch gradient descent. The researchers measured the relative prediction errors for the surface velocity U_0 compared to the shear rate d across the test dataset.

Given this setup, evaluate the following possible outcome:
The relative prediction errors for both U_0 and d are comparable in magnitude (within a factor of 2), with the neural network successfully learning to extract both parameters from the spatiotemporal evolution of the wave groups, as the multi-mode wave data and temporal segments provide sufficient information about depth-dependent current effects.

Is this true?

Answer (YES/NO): NO